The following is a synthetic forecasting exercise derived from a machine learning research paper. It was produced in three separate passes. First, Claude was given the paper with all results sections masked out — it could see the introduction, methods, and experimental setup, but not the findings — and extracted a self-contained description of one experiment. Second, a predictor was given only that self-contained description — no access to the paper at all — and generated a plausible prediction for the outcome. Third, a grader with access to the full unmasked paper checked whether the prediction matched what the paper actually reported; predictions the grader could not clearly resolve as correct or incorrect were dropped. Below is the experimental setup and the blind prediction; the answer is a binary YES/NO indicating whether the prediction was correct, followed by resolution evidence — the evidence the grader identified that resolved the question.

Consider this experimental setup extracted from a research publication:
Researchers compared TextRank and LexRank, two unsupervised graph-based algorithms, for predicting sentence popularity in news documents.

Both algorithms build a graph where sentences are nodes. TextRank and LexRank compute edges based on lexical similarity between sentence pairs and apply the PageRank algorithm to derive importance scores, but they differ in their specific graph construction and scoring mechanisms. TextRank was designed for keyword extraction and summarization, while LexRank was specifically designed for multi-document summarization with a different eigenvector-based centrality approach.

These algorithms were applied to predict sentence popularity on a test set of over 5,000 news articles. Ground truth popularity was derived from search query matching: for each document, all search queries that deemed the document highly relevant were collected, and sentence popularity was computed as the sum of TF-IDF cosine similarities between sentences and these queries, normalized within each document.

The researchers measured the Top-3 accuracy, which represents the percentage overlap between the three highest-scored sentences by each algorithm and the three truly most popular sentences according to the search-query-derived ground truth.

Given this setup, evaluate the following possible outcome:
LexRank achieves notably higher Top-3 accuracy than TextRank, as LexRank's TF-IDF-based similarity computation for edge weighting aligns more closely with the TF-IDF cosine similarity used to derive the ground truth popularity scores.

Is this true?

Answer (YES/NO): YES